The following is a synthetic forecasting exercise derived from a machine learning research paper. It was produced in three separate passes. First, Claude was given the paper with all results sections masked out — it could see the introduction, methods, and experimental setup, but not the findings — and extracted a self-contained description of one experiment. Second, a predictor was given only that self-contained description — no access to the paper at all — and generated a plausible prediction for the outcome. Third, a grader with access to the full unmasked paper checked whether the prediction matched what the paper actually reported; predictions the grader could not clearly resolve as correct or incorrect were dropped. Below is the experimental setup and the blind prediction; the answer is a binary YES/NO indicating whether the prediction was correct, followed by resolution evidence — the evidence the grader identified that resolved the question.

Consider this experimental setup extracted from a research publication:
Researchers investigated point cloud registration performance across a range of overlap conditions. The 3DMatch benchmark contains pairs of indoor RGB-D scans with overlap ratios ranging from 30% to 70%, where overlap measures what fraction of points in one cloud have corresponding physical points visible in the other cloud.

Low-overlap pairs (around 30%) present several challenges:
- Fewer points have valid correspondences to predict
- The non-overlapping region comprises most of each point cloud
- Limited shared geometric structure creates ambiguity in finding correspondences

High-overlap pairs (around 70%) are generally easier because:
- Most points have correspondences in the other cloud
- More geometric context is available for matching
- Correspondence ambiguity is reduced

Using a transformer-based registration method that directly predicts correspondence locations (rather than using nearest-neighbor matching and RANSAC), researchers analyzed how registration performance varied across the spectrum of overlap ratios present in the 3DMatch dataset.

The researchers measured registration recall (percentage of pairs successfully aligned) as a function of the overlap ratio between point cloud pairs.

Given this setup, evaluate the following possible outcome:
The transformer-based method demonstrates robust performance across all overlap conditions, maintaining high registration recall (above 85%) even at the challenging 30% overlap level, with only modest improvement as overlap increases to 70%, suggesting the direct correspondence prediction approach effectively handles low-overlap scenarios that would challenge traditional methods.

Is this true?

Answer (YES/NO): NO